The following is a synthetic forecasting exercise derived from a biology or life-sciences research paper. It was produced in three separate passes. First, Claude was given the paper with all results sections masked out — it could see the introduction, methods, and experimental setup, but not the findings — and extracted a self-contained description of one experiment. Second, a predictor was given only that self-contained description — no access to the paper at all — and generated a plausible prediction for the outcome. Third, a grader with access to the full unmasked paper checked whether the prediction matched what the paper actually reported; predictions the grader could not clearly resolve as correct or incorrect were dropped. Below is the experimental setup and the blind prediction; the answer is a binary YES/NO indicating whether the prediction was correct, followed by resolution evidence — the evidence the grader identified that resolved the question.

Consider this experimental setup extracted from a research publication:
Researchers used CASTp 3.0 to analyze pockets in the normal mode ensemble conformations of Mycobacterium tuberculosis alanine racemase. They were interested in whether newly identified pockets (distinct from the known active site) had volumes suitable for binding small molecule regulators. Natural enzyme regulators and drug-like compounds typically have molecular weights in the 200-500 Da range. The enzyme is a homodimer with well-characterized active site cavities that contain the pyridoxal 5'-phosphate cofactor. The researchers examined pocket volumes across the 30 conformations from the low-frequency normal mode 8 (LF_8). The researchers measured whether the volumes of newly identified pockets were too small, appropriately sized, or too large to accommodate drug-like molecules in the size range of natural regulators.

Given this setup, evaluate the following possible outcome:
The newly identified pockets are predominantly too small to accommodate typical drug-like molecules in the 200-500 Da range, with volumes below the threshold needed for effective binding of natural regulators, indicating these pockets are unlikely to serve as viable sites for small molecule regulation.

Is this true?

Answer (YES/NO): NO